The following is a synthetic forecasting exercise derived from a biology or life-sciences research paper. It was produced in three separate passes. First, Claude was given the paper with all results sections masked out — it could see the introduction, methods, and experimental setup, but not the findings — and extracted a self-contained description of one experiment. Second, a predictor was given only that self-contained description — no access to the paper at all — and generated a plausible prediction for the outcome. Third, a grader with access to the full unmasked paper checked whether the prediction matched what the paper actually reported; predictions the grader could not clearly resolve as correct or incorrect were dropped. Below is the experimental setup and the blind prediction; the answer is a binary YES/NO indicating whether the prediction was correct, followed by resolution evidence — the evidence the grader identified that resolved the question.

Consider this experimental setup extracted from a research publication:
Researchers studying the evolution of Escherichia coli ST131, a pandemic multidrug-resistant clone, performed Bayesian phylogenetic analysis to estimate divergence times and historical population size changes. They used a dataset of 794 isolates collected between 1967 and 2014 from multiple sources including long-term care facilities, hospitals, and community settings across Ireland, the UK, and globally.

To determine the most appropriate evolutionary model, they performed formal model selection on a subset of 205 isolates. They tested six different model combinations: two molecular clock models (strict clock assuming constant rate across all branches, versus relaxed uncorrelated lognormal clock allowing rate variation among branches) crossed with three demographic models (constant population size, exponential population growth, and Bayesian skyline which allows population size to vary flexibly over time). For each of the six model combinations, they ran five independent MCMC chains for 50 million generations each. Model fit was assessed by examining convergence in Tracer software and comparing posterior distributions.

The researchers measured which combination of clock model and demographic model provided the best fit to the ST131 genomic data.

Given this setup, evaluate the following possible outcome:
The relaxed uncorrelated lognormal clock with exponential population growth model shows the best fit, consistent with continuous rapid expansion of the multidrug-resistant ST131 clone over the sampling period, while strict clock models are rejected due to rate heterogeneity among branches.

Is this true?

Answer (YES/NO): NO